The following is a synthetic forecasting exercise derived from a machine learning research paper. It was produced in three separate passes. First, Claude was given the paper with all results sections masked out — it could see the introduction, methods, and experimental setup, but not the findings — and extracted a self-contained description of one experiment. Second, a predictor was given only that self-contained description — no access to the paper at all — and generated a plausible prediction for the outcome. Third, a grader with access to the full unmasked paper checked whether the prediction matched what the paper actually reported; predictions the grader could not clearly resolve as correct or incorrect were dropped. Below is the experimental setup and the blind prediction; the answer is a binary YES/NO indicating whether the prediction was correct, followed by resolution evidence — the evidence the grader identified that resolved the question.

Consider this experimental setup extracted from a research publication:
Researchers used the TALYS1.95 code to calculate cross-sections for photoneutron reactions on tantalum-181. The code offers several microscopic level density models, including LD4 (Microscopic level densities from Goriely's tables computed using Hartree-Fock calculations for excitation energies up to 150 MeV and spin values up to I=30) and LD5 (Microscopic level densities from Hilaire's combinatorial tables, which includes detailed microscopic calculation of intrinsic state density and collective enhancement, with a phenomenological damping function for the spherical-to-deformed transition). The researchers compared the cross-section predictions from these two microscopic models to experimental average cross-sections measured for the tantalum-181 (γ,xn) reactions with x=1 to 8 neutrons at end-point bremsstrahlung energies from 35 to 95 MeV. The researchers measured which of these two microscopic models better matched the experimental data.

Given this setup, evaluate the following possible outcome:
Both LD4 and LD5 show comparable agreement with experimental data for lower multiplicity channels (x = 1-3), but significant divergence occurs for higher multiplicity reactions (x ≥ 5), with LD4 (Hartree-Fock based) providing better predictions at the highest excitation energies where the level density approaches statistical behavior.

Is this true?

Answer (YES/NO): NO